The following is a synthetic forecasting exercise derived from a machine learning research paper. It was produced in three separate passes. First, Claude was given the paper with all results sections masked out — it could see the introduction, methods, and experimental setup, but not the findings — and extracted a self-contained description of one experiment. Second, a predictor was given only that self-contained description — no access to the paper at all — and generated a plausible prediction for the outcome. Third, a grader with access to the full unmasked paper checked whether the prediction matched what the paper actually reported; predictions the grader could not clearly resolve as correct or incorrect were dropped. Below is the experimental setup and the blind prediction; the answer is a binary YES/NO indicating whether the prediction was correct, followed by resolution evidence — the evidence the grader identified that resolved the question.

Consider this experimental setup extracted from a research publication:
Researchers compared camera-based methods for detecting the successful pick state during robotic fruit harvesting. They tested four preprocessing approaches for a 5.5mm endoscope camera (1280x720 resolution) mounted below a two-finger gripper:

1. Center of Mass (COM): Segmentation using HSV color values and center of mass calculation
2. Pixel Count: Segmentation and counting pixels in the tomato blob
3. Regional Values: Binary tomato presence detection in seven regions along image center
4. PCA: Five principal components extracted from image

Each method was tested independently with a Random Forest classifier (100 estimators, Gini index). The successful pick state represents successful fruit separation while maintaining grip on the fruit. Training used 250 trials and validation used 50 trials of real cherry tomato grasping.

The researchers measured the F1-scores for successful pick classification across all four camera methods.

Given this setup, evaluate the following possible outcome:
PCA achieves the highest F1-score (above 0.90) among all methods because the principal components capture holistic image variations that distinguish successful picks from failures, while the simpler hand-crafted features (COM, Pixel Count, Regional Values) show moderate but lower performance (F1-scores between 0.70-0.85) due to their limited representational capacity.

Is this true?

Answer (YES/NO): NO